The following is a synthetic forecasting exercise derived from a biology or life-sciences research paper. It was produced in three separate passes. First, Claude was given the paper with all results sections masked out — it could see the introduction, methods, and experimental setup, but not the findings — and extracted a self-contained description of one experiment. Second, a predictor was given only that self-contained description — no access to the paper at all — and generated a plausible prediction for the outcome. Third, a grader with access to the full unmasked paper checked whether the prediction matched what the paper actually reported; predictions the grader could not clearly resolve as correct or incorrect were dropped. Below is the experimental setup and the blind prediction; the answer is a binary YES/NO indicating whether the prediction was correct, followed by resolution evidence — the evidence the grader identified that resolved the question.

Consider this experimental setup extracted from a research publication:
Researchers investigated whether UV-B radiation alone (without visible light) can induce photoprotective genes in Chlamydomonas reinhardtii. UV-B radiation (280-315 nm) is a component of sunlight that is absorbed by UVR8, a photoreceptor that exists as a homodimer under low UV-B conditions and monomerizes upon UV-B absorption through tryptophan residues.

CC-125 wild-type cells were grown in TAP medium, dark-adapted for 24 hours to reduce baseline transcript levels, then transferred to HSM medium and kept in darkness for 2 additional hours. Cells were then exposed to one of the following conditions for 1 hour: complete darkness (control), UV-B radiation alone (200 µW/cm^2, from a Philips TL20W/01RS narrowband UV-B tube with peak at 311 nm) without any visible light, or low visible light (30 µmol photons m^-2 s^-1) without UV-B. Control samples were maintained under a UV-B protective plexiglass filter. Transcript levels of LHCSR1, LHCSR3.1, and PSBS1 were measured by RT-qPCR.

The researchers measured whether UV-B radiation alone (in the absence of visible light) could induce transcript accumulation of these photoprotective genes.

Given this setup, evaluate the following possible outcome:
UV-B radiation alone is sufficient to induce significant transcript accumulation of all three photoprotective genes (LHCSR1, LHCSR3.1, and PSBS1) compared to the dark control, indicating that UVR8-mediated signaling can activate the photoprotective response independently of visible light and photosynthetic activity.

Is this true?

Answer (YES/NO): YES